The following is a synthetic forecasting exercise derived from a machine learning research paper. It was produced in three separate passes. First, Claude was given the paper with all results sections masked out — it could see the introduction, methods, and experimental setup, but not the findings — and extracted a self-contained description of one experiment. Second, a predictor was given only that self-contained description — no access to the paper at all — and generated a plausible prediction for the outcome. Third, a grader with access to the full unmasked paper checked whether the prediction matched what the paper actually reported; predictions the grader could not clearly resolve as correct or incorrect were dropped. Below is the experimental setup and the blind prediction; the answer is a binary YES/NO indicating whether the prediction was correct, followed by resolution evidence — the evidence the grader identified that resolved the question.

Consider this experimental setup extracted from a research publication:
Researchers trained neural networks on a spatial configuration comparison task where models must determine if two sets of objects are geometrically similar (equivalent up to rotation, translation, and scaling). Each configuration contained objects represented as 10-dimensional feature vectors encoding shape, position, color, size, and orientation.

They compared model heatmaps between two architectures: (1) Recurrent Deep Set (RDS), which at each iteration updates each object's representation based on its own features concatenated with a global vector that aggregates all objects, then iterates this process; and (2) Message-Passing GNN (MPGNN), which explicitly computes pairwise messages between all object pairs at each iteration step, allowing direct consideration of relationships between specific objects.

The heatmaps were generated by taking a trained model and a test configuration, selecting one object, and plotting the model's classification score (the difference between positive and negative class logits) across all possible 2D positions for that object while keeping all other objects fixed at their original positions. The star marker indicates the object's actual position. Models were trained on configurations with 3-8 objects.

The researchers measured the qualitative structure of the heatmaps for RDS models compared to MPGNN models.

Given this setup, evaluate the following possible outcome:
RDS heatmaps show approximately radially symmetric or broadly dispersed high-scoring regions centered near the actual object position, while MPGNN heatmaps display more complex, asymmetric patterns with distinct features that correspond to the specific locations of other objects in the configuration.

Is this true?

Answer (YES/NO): NO